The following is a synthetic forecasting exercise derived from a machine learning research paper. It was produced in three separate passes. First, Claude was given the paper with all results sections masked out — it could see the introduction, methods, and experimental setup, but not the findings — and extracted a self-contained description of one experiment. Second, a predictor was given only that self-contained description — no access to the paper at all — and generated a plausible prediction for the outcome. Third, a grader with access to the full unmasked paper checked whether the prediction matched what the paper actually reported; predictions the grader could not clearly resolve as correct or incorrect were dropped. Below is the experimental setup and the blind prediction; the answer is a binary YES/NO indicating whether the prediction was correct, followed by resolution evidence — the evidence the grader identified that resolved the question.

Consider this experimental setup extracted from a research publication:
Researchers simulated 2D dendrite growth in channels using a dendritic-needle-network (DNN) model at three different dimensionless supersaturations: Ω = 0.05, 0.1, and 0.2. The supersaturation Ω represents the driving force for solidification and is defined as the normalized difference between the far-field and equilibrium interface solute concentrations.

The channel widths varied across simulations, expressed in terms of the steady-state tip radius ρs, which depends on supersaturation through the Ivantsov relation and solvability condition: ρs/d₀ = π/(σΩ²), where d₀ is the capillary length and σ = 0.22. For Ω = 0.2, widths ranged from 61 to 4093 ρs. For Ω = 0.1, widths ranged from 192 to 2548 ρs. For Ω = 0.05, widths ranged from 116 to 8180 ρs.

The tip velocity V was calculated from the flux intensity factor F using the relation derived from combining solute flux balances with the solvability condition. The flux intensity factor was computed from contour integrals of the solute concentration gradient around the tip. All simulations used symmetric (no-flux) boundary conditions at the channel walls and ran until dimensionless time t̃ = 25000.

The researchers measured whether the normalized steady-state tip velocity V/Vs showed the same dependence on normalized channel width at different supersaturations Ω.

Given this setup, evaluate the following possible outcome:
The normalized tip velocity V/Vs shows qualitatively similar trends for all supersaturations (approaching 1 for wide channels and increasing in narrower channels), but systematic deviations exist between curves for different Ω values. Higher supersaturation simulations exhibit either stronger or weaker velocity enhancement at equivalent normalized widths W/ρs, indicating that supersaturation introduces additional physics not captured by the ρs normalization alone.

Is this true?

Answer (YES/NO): NO